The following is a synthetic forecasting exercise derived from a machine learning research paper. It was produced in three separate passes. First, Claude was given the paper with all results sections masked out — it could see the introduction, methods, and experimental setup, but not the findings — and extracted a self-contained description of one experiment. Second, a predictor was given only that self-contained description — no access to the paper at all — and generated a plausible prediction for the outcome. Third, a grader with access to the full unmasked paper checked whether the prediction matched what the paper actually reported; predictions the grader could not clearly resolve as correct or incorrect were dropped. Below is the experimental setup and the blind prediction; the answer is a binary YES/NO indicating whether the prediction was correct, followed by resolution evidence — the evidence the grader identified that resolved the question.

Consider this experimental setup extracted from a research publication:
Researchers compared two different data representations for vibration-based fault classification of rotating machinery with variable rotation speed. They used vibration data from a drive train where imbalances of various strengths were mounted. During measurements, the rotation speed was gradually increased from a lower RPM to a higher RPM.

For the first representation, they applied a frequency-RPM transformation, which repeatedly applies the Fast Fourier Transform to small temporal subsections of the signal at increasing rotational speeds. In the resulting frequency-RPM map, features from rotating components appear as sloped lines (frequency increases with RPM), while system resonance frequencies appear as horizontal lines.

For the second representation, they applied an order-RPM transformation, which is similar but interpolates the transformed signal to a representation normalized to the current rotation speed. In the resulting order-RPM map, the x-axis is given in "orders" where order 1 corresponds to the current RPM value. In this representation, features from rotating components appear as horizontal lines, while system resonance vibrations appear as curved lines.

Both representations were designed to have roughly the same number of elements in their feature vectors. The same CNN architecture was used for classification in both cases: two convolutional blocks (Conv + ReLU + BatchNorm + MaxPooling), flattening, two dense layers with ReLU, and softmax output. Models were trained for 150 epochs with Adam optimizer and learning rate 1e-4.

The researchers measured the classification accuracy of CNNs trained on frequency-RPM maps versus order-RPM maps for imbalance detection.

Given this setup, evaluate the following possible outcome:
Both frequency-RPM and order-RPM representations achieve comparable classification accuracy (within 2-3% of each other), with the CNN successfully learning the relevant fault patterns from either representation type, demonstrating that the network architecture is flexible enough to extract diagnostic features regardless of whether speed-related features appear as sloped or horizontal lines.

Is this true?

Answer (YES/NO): YES